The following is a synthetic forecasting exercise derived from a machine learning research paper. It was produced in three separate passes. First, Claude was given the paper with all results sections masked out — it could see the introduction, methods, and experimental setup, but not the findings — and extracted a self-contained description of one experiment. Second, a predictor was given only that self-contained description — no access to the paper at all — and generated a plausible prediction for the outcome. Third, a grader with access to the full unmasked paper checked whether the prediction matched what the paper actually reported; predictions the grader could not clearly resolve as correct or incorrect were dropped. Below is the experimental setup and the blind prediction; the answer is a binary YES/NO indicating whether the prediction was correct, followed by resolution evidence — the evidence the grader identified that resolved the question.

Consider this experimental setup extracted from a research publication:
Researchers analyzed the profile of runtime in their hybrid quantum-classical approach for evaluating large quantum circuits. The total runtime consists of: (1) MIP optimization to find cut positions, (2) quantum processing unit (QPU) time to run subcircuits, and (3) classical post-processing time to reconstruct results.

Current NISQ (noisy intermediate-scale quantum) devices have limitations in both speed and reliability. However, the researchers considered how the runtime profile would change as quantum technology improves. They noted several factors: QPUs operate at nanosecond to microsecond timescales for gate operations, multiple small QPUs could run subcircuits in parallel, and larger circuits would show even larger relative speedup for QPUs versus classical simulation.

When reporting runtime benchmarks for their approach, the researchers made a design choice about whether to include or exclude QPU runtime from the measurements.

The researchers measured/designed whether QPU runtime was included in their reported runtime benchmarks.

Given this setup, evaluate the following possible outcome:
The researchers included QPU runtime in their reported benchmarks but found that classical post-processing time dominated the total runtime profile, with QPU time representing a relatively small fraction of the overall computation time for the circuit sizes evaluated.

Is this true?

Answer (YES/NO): NO